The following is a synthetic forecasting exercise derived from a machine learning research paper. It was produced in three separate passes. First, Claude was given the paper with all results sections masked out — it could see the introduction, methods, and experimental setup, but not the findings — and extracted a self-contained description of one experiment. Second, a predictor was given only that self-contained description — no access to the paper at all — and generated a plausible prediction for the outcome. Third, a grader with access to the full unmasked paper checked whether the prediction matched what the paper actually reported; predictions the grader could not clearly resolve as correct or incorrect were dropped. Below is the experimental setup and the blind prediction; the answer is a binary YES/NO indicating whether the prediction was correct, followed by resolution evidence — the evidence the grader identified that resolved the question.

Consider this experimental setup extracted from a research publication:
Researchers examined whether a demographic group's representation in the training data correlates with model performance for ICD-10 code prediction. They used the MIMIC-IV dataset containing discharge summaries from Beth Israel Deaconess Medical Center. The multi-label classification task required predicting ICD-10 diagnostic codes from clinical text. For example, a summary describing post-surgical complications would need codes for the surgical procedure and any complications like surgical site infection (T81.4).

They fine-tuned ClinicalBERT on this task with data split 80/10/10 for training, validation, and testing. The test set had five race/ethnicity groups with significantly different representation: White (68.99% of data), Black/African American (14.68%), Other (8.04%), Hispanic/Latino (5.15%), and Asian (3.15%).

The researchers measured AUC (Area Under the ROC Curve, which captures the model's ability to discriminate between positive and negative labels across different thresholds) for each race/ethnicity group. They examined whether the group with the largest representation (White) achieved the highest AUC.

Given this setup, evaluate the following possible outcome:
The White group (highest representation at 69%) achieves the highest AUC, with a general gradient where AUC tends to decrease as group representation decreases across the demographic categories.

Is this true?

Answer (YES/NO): NO